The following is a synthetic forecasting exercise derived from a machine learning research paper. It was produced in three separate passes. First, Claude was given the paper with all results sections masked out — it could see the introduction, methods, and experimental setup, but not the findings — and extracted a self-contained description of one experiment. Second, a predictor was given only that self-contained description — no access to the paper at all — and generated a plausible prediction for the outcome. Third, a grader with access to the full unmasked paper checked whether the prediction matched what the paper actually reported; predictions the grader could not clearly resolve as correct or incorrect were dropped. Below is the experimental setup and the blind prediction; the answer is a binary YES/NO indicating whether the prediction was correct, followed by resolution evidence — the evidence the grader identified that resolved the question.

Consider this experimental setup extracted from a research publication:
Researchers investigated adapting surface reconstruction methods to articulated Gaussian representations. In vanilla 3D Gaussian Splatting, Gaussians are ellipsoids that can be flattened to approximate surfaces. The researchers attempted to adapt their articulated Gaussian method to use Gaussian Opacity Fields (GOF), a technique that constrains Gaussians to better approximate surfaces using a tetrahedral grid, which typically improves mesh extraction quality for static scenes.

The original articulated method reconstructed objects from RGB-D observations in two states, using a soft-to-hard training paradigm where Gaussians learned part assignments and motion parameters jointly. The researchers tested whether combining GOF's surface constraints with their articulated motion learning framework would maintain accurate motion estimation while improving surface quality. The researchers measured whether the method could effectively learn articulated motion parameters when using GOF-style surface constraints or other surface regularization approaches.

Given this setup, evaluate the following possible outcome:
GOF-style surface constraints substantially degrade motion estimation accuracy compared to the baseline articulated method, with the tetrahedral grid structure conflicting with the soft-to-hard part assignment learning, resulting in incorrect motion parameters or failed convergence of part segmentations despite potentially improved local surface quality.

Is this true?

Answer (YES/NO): YES